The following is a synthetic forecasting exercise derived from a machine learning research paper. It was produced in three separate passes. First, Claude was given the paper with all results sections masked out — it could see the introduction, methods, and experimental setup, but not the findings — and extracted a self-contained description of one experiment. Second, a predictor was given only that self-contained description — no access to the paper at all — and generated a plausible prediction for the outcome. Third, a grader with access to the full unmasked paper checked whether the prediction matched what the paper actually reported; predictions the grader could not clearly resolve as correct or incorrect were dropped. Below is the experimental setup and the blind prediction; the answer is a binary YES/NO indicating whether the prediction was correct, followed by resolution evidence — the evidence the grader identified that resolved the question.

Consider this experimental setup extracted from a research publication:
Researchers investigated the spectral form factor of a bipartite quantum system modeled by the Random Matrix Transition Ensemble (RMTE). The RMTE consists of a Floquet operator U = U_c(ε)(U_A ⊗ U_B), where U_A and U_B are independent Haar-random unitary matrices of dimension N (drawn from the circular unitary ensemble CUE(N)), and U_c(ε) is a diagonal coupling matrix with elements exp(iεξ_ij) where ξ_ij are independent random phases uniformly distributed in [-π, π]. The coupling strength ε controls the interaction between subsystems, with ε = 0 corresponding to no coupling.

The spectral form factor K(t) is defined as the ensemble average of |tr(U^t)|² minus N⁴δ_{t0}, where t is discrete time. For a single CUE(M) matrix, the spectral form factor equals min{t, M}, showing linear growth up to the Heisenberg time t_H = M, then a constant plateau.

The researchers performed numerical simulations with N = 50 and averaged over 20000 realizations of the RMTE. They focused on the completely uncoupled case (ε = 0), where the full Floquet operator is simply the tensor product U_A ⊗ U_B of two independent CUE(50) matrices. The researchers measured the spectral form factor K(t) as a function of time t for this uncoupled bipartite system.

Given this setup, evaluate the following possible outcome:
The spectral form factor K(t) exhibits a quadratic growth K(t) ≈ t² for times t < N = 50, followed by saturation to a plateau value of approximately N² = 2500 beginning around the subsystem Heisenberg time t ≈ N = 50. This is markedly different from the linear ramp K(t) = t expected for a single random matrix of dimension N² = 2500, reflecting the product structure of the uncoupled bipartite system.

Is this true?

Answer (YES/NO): YES